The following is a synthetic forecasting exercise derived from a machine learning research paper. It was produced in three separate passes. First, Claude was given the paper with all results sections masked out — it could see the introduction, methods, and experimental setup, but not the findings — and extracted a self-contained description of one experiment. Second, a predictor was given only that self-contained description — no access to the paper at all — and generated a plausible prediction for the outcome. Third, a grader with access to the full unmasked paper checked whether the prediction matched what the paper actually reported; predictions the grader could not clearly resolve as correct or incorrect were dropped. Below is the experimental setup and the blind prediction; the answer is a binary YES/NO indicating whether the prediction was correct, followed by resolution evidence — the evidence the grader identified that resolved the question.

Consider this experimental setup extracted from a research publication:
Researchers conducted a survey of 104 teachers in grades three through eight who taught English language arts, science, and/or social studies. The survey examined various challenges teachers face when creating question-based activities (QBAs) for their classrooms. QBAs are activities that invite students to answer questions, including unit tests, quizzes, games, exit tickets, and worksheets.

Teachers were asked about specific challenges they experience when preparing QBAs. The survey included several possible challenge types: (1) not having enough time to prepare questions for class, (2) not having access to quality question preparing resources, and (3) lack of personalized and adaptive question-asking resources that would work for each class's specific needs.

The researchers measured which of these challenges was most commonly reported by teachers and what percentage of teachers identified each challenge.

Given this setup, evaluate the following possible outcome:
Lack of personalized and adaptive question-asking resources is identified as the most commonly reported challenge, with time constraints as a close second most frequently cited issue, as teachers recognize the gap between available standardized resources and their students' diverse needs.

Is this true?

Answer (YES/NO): NO